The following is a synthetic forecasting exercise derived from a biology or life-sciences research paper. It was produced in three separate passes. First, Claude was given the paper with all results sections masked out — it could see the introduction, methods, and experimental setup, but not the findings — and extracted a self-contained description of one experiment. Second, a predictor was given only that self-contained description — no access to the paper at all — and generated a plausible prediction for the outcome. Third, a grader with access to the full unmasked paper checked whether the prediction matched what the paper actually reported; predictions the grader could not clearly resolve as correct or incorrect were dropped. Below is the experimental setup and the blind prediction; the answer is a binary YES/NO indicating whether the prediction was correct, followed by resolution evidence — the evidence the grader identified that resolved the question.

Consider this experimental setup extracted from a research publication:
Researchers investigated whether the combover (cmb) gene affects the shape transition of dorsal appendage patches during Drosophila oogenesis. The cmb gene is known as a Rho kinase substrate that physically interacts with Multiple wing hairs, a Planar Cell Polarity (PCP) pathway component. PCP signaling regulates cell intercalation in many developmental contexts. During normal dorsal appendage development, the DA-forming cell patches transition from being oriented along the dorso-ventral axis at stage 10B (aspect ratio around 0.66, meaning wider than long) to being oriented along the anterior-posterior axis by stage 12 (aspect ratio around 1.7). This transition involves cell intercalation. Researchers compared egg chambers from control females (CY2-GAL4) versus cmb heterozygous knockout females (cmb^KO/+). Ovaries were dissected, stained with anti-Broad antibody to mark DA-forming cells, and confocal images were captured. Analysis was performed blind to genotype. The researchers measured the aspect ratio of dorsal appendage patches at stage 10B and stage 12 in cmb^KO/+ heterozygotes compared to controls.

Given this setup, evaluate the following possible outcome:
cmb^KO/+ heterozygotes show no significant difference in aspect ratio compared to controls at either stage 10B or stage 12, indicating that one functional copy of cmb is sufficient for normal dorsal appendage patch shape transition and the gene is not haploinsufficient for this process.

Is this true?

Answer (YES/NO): YES